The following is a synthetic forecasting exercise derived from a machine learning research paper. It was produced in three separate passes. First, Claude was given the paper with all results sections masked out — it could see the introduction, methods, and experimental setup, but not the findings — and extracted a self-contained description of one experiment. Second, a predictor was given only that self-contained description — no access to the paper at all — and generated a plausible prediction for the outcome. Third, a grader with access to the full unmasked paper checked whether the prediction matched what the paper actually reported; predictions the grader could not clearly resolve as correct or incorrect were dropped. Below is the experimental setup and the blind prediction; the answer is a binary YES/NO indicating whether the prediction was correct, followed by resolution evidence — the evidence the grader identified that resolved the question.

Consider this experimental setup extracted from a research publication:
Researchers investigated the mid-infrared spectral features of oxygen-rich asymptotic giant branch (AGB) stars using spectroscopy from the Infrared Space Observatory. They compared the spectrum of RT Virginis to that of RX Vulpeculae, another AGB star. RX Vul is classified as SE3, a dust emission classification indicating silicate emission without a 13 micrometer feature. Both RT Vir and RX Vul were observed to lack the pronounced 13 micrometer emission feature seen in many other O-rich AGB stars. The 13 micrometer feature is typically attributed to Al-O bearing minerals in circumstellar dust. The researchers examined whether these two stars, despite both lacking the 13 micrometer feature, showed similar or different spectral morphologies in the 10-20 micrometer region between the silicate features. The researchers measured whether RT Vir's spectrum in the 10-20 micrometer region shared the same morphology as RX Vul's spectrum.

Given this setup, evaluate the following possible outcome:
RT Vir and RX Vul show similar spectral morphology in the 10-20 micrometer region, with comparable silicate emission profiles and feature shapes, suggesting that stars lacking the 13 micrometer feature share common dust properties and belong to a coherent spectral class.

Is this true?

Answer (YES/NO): NO